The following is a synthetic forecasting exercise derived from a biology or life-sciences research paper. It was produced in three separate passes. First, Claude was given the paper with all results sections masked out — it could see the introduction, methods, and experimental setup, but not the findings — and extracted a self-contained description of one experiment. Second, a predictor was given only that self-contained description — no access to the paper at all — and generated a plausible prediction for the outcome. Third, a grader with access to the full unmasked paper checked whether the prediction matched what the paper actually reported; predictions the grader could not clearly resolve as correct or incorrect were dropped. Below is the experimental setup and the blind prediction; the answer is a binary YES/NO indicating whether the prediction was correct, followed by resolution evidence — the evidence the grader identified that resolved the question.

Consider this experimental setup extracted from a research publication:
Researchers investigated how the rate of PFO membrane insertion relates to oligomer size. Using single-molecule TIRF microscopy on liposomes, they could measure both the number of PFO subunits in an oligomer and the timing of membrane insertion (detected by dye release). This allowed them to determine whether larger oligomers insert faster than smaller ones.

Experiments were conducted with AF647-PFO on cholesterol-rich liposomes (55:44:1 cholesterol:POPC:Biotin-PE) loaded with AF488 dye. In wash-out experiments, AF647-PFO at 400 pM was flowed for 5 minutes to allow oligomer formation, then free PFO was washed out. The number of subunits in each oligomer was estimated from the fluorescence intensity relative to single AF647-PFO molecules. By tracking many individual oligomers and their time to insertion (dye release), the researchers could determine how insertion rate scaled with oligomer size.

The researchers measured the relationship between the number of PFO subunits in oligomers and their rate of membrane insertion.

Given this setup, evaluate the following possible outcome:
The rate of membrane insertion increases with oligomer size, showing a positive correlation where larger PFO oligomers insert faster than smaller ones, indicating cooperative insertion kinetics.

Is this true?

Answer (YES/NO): NO